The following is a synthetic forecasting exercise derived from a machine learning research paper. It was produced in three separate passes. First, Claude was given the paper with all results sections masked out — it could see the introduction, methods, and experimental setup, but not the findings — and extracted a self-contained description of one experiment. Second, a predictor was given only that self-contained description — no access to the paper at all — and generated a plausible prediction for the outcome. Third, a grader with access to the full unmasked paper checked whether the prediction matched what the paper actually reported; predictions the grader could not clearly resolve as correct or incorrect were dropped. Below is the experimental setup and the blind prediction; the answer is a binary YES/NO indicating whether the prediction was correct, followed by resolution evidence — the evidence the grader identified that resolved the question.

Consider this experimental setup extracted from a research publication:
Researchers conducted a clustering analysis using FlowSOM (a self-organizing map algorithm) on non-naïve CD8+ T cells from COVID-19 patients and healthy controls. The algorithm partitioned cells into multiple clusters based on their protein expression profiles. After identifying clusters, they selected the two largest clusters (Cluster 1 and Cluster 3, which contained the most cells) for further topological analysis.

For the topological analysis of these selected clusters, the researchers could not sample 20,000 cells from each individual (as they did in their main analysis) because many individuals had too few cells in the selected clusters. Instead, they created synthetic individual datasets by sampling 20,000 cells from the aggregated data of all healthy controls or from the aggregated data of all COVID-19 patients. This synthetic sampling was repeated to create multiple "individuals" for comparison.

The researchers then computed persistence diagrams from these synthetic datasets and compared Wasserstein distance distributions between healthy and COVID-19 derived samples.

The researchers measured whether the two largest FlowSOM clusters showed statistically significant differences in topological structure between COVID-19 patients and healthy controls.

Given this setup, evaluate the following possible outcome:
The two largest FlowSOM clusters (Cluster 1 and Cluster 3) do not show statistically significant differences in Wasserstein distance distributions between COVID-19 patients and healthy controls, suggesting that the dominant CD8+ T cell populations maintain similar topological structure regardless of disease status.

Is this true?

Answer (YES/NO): NO